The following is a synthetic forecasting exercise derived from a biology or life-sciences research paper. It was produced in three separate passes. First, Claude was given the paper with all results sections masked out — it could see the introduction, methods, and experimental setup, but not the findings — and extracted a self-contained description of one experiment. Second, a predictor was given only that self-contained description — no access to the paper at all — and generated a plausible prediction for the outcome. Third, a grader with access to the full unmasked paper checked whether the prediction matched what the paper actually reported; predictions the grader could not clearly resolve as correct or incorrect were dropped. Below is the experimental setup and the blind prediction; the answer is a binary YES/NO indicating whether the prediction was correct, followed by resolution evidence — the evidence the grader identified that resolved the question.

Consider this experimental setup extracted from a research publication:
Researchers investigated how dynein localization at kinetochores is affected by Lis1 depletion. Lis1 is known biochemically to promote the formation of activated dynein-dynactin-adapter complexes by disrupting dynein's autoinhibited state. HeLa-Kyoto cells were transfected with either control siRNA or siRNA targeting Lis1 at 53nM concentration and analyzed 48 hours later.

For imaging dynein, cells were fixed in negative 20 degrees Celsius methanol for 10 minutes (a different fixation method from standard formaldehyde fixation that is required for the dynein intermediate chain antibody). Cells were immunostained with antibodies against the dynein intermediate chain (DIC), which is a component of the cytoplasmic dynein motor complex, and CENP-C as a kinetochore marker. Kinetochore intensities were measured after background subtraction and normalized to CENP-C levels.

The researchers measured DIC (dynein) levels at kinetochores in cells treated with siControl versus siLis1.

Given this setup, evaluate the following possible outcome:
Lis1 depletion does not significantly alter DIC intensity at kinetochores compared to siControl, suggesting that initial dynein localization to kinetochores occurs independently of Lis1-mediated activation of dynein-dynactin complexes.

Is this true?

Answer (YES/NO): NO